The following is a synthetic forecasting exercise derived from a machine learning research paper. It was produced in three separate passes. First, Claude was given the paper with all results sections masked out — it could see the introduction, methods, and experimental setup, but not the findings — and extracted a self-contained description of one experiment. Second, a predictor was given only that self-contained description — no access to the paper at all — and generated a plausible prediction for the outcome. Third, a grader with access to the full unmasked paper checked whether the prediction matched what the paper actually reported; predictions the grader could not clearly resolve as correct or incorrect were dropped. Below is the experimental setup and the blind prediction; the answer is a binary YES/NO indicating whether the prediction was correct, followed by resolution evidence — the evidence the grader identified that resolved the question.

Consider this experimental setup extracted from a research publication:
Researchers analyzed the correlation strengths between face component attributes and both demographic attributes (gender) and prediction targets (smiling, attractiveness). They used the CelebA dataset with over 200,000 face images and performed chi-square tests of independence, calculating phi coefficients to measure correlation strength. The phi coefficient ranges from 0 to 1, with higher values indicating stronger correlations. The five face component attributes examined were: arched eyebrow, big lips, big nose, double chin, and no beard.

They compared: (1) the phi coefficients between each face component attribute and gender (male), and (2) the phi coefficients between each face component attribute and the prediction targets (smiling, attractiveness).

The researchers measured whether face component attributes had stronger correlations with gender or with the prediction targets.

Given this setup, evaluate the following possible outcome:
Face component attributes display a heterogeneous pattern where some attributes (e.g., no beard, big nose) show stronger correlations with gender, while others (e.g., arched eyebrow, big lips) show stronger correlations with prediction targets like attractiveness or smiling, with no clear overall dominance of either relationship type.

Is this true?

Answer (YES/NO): NO